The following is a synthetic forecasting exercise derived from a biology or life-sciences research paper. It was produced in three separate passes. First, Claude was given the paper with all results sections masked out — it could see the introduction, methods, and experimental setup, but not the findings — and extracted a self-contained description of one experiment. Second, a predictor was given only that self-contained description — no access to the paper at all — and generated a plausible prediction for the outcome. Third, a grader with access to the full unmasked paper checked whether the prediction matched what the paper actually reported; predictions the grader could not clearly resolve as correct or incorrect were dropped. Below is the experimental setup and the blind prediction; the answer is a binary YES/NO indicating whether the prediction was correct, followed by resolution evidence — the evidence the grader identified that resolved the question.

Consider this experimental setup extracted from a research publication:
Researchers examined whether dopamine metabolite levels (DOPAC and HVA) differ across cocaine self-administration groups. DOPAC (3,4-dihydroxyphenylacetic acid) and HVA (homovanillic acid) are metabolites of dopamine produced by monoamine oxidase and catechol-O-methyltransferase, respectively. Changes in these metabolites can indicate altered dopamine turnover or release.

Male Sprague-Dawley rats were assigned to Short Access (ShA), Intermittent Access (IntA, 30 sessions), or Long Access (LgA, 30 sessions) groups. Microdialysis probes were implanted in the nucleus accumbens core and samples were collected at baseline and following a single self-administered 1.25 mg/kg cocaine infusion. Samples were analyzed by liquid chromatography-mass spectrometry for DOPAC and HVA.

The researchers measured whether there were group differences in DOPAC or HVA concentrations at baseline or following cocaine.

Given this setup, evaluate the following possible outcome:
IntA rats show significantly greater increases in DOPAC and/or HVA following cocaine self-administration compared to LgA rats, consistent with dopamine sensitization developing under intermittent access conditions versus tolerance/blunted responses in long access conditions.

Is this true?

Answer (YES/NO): NO